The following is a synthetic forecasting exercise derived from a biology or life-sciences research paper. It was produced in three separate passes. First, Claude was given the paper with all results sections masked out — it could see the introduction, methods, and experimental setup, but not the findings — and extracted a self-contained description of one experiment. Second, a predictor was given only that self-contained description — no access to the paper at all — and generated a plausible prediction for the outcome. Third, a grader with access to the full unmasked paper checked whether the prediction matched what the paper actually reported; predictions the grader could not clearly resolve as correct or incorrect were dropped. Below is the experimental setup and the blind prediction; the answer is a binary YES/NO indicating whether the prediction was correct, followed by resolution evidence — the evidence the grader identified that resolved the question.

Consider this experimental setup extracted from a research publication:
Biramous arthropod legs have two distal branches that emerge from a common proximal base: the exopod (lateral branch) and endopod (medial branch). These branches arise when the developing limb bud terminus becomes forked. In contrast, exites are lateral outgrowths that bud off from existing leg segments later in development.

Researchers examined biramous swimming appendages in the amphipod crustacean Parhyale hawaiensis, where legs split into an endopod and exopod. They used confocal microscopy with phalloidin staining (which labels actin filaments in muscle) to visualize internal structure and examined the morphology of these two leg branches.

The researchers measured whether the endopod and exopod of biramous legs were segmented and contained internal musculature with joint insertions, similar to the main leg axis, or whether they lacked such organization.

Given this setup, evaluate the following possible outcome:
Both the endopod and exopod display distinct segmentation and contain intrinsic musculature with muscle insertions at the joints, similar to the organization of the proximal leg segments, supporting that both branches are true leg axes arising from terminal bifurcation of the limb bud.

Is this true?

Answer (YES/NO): YES